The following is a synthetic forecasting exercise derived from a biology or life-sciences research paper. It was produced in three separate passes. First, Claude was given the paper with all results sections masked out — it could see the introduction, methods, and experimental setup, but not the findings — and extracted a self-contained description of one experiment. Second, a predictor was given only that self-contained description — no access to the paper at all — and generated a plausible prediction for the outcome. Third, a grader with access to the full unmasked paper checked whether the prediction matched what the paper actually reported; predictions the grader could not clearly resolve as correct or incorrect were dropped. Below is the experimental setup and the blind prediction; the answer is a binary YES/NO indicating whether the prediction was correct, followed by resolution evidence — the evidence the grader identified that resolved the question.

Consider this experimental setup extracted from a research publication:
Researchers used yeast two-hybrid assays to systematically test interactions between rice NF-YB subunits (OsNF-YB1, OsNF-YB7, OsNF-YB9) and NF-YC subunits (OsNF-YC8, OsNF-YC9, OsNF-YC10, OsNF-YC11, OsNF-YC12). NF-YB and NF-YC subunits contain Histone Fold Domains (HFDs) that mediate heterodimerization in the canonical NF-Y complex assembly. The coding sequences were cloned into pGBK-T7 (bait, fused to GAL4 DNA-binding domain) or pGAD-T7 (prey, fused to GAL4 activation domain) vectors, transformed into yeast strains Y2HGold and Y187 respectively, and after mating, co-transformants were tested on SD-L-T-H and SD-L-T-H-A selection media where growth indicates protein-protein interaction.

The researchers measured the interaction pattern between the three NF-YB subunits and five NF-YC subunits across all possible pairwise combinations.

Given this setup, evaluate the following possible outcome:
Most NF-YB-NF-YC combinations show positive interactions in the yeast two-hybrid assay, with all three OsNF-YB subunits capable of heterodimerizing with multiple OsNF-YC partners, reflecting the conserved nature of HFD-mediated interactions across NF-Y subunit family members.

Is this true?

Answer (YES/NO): YES